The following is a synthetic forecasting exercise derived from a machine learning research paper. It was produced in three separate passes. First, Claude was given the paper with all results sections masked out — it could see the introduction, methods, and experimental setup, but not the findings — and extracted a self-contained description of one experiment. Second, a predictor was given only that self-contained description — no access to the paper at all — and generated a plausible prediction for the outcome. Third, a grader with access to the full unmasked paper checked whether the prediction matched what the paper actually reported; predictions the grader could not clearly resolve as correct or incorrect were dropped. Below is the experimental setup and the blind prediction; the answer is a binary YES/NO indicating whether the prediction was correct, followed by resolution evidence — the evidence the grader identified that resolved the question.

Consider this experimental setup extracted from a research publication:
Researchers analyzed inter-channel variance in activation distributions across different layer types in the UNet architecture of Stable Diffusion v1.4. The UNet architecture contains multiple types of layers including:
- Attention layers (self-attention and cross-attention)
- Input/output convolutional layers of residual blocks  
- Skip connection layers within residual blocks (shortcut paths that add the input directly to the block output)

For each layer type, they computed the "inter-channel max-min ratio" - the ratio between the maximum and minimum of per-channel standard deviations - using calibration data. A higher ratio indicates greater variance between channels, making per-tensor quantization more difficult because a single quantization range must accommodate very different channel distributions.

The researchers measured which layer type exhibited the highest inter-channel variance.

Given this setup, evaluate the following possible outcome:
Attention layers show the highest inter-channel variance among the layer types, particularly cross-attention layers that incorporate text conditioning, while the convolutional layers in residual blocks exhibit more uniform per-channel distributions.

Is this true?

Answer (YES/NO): NO